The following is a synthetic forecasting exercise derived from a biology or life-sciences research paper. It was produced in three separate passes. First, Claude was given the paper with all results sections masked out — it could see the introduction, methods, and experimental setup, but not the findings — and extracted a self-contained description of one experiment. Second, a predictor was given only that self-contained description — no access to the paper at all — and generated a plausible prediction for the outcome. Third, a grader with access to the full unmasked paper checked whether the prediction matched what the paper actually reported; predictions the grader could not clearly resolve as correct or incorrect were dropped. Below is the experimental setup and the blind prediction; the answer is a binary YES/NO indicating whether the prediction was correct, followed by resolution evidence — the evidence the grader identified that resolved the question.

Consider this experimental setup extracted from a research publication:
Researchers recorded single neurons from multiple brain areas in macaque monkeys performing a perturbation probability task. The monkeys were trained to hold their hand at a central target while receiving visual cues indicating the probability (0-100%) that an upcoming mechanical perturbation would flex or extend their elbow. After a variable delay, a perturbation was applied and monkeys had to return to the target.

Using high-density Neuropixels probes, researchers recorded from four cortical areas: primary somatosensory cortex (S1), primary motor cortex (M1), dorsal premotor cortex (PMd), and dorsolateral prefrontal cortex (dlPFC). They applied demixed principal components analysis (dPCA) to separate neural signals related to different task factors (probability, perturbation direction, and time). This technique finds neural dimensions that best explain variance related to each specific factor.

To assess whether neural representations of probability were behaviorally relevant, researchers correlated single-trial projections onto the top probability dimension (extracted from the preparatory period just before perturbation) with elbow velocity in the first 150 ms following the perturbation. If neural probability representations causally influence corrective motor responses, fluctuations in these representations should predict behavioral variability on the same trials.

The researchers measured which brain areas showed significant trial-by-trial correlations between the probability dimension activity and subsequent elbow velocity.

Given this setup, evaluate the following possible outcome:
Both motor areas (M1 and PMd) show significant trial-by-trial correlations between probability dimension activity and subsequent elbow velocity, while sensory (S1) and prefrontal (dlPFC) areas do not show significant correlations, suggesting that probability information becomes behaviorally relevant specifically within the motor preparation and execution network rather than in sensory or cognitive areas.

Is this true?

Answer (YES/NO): YES